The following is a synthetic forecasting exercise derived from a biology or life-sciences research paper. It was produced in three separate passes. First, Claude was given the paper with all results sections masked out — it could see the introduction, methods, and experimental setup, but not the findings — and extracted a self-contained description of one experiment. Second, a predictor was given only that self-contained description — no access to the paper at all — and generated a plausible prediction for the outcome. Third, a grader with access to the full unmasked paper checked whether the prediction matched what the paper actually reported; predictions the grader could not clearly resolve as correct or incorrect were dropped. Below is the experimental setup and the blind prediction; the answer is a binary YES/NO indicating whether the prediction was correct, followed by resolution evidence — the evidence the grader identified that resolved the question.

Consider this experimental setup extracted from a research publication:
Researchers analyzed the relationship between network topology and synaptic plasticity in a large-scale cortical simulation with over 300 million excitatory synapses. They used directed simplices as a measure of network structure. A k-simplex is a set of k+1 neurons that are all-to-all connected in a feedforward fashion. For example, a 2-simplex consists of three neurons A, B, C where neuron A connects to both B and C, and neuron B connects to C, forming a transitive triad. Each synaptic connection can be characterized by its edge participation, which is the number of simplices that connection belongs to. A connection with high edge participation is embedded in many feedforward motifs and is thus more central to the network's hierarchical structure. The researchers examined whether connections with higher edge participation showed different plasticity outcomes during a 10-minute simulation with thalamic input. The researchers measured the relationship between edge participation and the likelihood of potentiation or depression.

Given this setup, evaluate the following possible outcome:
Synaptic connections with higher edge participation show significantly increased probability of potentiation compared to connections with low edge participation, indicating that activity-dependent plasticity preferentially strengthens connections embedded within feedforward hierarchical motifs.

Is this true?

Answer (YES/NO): YES